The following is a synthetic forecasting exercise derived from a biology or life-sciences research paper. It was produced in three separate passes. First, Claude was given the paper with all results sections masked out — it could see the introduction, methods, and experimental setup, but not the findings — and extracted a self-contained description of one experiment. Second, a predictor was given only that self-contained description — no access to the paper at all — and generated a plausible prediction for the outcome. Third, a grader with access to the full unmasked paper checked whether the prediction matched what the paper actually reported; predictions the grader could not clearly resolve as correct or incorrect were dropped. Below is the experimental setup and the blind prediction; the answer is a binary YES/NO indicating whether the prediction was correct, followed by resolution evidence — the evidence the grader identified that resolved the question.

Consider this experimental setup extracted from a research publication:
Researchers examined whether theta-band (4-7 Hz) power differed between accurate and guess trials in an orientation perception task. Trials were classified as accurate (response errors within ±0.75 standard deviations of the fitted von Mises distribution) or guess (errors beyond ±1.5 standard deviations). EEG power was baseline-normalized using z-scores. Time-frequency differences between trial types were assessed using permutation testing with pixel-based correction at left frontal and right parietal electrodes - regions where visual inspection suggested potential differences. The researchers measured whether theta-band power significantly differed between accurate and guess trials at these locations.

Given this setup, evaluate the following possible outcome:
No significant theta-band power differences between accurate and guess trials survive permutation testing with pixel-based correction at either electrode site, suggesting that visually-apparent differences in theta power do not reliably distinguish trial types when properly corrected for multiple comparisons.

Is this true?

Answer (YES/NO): YES